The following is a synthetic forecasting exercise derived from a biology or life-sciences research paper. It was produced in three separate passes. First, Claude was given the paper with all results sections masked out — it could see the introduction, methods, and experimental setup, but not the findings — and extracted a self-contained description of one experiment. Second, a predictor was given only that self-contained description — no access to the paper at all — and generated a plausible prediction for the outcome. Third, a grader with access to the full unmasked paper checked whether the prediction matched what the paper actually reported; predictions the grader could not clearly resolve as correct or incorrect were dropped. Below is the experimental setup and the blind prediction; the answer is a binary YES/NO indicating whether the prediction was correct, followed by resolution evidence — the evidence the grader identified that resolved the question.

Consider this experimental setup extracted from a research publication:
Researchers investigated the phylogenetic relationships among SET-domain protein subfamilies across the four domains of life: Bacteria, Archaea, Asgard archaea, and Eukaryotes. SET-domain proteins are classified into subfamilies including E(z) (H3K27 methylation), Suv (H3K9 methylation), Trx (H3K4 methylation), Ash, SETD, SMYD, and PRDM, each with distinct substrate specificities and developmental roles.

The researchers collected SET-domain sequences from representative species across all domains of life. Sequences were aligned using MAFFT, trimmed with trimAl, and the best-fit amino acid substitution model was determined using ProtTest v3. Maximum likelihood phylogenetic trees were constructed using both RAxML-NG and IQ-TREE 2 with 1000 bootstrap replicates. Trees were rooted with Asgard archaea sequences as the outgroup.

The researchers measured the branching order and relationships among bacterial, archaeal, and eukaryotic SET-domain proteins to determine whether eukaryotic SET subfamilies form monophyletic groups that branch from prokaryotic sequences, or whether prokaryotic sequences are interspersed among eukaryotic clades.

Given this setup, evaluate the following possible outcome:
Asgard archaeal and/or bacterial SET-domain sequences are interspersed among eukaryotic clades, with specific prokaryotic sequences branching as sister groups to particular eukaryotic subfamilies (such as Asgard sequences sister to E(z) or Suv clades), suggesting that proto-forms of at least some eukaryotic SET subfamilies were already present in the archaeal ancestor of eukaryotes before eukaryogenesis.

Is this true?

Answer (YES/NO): NO